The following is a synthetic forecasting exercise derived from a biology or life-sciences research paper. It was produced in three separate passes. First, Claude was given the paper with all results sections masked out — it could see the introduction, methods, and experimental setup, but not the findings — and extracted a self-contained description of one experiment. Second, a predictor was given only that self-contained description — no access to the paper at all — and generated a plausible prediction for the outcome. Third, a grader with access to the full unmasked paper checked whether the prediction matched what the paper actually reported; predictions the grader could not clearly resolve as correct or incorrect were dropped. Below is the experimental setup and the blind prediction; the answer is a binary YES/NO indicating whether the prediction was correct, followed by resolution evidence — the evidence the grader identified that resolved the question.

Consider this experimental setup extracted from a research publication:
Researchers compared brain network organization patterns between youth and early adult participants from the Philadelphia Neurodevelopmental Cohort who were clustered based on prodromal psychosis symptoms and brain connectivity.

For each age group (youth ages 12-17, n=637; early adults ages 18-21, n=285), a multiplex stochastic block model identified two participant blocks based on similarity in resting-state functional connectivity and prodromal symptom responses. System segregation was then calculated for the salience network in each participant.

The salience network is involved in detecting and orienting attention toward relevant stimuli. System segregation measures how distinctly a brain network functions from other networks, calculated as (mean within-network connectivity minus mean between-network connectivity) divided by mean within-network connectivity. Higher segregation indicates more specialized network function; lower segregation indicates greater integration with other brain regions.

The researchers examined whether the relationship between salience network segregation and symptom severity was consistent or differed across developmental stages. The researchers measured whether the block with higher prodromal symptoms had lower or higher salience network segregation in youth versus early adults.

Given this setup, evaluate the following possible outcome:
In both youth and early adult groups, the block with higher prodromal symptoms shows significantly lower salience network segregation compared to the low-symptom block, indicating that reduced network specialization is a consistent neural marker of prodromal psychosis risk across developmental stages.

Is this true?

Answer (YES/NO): NO